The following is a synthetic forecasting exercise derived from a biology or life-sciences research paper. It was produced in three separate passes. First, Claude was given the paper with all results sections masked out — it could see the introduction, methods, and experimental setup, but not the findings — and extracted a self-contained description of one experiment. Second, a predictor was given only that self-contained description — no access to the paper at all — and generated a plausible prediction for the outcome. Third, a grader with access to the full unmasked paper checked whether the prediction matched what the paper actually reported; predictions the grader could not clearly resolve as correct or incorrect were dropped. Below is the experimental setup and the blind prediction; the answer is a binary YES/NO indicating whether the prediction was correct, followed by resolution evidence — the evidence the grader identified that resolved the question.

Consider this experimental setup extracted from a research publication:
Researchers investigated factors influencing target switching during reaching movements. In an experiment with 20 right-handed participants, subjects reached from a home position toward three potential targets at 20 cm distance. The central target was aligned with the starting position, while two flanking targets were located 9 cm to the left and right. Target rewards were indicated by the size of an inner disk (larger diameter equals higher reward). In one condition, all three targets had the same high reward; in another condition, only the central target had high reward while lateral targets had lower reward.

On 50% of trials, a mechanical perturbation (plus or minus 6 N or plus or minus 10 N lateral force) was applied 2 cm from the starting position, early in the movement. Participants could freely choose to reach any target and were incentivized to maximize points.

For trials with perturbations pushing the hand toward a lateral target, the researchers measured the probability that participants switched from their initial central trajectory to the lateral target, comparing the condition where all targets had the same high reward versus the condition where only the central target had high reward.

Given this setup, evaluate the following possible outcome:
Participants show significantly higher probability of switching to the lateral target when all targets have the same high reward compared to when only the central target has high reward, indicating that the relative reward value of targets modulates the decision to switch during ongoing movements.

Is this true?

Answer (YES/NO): YES